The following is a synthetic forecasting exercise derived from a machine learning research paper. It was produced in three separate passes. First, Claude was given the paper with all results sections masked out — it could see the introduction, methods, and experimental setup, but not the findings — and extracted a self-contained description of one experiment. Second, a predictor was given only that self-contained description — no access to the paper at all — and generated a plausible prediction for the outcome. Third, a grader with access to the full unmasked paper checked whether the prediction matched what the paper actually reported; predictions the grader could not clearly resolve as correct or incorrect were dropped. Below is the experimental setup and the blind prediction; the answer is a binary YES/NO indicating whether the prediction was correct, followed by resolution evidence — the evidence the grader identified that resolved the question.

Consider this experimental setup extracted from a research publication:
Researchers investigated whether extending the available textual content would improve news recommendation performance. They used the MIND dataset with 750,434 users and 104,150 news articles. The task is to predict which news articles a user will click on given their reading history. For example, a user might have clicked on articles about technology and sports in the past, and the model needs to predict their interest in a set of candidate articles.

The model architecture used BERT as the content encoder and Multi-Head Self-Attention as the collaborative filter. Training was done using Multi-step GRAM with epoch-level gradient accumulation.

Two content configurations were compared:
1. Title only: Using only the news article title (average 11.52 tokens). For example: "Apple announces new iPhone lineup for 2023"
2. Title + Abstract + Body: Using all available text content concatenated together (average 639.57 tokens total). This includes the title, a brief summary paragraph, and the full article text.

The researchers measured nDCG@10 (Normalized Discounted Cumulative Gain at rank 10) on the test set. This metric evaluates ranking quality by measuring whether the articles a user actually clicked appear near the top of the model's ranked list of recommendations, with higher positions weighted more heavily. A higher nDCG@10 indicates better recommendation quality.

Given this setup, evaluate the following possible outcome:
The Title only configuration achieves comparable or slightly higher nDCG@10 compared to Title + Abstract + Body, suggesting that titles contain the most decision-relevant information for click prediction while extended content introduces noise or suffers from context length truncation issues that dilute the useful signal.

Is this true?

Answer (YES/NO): NO